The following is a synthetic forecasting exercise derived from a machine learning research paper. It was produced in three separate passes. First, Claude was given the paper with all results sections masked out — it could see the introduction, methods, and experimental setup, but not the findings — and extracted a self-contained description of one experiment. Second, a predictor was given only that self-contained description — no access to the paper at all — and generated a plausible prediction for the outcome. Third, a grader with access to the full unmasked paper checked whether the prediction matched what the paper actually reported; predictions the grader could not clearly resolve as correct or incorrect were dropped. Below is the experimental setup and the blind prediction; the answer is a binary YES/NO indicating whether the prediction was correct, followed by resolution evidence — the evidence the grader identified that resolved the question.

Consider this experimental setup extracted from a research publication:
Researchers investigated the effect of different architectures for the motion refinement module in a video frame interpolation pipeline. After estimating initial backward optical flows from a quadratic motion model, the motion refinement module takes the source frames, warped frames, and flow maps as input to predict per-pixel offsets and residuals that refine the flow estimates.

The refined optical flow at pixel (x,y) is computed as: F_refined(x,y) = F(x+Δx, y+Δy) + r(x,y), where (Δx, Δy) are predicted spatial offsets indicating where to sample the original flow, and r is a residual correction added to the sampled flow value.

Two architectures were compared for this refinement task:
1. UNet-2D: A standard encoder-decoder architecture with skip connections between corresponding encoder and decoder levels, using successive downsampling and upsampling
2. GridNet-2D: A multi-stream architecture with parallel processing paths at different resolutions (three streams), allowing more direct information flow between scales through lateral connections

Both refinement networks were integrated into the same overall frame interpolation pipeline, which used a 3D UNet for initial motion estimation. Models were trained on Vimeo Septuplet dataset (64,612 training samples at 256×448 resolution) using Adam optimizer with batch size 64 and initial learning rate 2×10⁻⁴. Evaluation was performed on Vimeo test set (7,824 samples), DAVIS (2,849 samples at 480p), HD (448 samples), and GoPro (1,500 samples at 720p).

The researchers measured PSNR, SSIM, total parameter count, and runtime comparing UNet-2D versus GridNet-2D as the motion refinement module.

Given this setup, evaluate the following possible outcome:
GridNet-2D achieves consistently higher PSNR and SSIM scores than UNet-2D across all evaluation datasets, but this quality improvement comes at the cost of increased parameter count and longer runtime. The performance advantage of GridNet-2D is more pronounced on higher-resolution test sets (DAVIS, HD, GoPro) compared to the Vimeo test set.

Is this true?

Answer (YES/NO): NO